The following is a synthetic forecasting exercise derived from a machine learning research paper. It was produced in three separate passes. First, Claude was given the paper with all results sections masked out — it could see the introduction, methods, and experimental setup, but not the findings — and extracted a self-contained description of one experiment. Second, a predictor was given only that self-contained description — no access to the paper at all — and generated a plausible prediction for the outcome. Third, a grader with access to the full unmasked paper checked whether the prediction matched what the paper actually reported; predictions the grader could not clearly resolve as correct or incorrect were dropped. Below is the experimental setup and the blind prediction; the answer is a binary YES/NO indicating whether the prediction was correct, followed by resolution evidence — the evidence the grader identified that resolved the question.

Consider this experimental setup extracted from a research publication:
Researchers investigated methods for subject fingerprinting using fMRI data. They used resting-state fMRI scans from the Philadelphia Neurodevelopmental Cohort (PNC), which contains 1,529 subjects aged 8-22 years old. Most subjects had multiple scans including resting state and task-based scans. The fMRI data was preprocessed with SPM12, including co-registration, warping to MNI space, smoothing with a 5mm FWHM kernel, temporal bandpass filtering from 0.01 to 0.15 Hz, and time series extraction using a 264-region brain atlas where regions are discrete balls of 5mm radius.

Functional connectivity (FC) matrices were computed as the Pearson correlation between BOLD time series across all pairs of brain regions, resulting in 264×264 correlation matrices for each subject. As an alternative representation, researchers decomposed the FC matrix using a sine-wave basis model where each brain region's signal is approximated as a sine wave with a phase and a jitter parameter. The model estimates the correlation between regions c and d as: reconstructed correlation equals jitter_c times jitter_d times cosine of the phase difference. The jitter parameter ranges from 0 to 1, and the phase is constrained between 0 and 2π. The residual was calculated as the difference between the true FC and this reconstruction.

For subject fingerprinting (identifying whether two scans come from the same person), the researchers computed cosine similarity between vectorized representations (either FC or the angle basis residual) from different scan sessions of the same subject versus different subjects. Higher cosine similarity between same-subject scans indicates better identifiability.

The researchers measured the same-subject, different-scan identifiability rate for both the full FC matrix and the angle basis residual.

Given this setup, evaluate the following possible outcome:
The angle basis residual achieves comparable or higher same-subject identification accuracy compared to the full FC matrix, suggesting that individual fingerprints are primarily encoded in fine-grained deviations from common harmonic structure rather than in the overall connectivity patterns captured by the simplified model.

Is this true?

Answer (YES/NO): YES